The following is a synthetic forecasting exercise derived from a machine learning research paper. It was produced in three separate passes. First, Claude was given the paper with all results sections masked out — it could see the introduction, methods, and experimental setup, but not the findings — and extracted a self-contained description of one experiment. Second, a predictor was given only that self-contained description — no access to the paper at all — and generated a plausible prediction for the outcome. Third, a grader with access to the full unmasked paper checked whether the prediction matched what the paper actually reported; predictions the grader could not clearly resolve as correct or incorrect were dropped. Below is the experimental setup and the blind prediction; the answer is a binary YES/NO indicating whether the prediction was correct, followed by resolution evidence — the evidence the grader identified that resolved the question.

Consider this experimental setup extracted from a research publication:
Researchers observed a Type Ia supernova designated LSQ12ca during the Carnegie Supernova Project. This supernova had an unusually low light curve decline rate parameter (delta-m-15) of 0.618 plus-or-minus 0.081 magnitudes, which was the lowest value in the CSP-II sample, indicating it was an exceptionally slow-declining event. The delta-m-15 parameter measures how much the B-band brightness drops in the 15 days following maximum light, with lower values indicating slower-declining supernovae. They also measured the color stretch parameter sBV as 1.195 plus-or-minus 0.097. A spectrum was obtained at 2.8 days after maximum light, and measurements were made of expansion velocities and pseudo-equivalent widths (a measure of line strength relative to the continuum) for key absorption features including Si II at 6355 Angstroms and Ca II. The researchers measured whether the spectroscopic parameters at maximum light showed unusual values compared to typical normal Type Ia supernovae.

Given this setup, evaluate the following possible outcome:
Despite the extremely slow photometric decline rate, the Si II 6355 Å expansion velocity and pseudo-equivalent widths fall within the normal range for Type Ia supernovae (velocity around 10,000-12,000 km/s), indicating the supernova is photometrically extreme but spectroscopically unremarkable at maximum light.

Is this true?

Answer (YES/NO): YES